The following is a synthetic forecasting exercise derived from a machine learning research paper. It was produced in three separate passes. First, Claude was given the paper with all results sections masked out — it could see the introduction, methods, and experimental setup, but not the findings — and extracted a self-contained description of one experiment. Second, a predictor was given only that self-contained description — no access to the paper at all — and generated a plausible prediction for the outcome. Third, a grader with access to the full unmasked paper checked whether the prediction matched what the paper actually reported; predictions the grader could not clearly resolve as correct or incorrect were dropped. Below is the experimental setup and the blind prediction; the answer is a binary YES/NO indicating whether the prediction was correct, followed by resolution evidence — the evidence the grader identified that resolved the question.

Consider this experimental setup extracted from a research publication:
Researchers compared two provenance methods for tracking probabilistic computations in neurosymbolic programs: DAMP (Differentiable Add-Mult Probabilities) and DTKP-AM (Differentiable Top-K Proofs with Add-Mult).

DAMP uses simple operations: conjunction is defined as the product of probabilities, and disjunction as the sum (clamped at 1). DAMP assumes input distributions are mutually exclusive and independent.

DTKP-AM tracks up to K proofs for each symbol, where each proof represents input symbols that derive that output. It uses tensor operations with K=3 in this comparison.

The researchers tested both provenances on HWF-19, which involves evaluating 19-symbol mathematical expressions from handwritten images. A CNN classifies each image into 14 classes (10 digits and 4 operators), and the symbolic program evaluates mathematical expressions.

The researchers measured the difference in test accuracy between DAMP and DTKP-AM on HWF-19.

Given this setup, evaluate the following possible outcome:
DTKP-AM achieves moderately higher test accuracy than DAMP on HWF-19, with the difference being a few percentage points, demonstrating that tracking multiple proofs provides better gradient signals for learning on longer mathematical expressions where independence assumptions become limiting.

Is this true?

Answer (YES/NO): NO